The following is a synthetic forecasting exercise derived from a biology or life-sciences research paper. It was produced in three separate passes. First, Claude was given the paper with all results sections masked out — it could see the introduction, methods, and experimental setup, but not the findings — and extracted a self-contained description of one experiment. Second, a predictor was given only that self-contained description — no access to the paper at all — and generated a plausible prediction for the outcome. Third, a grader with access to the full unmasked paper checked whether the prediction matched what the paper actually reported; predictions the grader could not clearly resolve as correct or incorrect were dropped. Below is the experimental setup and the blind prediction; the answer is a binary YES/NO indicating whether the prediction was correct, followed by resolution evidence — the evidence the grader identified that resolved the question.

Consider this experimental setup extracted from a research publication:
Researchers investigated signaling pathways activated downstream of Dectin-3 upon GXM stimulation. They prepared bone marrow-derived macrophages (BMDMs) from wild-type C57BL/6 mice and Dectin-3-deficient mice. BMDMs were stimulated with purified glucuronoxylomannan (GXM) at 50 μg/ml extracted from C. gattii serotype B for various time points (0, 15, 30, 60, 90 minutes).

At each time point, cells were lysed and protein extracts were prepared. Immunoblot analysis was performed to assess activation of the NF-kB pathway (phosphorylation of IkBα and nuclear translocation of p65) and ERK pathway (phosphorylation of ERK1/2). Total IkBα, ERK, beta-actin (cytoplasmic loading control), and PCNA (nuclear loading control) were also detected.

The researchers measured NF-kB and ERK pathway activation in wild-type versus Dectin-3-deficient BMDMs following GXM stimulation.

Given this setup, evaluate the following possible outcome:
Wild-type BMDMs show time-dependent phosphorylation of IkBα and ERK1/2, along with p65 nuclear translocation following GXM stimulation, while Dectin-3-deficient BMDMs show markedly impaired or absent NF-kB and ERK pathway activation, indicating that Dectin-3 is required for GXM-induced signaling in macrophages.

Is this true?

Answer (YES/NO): YES